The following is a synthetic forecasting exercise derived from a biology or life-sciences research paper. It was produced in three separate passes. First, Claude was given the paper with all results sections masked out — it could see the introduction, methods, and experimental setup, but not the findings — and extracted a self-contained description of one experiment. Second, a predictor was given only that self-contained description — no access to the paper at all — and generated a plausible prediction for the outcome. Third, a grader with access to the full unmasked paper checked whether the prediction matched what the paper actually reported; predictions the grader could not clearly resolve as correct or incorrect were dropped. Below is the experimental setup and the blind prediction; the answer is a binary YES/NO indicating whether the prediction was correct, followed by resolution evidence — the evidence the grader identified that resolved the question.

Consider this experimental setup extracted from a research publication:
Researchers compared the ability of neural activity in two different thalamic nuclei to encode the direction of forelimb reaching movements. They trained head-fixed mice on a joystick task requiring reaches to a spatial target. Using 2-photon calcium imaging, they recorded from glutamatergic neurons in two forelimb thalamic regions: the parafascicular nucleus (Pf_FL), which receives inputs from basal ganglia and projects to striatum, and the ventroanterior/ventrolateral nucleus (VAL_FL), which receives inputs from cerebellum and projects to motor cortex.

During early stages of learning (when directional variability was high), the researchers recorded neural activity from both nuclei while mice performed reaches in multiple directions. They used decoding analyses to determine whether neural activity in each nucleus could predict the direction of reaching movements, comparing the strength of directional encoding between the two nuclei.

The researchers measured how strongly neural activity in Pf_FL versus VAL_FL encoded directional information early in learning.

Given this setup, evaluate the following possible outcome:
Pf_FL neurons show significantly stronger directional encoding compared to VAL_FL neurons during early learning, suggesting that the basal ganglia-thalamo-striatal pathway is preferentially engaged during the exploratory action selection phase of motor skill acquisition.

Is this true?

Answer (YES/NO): YES